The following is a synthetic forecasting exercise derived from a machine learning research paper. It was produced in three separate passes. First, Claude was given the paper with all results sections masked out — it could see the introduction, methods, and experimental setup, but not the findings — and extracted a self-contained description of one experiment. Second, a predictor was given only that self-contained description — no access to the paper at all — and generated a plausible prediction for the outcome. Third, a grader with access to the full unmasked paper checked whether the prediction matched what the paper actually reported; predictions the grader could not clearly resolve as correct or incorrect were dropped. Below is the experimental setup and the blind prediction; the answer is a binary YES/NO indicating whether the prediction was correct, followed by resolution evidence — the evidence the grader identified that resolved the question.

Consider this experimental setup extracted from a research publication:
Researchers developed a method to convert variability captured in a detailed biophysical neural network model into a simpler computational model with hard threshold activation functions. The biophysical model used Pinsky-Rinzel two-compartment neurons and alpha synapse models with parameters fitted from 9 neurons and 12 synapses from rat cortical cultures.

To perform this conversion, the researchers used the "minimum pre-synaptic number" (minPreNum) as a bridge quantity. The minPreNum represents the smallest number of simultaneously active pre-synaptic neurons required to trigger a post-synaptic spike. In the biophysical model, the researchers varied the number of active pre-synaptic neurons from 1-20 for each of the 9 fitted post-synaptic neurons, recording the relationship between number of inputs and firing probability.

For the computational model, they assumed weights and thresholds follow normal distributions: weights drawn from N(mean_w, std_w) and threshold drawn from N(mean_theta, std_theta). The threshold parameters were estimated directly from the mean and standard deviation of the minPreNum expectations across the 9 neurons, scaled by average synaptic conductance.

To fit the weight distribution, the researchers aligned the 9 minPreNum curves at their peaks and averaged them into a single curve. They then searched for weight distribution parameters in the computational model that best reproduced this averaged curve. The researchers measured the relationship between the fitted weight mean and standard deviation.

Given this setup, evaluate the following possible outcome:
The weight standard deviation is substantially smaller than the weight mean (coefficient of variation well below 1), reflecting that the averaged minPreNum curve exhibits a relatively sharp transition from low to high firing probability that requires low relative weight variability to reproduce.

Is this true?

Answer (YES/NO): NO